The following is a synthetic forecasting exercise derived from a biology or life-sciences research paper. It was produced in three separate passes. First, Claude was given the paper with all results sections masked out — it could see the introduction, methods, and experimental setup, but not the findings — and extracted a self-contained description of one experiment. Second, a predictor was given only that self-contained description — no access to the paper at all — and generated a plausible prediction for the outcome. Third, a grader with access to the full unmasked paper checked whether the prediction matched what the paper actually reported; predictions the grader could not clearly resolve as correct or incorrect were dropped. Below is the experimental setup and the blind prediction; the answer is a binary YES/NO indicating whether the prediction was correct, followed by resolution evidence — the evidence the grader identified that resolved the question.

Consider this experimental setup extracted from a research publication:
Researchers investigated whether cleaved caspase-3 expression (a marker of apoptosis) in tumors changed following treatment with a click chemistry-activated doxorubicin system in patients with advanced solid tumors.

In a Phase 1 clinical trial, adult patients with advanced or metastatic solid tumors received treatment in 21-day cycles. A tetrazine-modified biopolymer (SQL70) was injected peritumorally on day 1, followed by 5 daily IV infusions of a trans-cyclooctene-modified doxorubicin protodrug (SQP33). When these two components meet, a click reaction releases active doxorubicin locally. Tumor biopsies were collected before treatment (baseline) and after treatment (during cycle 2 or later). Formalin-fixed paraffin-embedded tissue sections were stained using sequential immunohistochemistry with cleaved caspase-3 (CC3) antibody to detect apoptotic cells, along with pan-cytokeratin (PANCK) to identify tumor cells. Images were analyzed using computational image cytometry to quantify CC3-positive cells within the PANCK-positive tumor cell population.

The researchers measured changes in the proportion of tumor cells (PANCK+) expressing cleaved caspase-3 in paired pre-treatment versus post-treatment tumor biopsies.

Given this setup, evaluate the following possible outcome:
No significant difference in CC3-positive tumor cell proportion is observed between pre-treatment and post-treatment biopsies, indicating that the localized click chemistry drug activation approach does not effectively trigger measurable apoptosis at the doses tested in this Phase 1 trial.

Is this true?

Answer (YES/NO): NO